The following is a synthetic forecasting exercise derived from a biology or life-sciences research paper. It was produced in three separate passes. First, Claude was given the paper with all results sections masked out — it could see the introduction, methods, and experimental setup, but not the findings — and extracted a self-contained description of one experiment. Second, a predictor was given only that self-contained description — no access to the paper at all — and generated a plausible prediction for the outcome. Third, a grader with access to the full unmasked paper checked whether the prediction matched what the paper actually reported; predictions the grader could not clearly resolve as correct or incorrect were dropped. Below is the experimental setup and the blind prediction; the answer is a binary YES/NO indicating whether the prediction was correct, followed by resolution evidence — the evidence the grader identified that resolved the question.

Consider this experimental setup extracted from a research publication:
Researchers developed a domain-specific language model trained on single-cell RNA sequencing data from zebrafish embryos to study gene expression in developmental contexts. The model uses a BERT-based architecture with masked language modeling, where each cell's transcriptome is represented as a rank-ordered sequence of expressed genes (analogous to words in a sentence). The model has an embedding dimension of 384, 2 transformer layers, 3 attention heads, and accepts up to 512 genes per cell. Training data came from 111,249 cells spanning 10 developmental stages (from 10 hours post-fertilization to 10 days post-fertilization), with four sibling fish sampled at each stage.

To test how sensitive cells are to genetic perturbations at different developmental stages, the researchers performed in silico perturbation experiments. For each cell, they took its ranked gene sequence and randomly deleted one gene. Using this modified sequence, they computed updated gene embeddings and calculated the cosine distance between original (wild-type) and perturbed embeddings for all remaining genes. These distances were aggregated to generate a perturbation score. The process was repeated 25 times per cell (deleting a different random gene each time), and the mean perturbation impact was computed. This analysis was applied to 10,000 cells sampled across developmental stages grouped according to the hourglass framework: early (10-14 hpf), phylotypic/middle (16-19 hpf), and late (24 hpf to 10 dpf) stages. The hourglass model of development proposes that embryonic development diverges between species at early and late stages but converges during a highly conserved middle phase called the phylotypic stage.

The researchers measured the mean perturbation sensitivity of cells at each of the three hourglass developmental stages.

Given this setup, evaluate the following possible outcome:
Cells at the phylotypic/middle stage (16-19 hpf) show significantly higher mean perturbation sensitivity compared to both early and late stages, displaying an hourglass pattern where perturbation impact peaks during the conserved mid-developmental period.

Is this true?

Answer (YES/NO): YES